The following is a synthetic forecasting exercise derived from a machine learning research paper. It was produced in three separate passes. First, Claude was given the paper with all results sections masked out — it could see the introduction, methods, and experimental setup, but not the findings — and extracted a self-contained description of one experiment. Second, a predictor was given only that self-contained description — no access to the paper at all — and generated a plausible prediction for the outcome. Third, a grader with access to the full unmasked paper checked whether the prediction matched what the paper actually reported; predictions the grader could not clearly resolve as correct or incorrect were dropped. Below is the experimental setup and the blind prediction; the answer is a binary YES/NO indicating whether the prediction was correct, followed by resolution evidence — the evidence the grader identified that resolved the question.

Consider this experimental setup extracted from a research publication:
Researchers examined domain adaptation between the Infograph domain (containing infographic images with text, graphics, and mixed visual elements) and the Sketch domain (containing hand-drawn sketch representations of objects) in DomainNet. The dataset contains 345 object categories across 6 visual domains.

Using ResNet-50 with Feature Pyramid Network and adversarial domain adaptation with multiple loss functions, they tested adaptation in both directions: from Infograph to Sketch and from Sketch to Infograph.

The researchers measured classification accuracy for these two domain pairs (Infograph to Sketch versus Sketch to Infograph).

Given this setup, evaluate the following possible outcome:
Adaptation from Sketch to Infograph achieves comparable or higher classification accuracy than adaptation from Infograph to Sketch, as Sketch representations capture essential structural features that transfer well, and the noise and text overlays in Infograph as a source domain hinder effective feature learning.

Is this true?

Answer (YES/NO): YES